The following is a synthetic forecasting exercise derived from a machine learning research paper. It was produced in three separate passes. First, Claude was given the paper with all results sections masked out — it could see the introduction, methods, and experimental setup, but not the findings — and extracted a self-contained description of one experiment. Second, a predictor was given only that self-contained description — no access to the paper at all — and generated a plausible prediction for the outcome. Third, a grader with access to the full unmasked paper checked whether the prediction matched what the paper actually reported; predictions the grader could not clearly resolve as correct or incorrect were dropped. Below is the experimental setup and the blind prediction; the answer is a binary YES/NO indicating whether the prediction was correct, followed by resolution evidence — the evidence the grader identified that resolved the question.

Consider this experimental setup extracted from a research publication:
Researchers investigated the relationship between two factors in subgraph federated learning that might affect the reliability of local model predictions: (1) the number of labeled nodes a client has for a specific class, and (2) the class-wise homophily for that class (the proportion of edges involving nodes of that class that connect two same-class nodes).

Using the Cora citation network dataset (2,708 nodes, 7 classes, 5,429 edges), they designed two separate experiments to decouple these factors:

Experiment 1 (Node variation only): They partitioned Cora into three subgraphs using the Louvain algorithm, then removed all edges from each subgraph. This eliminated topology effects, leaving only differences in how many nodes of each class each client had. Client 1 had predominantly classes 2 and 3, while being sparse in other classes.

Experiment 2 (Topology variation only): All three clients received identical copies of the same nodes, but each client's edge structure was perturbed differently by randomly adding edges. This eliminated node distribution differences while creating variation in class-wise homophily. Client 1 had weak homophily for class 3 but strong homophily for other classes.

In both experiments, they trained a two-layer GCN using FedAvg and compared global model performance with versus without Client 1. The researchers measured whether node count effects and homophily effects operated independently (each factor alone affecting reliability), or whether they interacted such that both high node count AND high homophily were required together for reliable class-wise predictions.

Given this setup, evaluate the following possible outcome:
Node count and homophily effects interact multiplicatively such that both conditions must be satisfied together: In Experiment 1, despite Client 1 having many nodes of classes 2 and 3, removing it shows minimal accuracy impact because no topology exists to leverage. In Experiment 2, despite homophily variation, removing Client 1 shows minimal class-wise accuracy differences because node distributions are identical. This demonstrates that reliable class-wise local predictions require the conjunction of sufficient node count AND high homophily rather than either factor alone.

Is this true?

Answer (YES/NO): NO